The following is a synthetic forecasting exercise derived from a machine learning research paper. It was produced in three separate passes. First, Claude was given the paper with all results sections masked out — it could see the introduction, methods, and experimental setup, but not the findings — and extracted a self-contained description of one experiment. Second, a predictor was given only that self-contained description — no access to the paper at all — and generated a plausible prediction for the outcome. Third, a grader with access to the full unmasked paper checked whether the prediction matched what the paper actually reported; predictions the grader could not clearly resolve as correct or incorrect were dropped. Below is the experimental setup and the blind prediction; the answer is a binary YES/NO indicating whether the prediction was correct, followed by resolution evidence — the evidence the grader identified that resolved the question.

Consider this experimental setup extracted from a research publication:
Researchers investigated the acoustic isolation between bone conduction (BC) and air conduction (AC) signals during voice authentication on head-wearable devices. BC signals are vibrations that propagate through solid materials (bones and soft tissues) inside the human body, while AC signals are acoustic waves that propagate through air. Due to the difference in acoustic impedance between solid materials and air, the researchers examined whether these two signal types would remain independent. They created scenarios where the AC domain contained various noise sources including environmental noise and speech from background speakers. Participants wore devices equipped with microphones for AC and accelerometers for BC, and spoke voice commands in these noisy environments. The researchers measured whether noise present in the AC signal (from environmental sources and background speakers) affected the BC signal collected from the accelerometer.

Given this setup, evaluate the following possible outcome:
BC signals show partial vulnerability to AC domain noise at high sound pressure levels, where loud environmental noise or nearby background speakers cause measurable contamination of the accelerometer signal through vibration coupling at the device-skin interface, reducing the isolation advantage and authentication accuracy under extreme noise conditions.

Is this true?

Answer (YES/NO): NO